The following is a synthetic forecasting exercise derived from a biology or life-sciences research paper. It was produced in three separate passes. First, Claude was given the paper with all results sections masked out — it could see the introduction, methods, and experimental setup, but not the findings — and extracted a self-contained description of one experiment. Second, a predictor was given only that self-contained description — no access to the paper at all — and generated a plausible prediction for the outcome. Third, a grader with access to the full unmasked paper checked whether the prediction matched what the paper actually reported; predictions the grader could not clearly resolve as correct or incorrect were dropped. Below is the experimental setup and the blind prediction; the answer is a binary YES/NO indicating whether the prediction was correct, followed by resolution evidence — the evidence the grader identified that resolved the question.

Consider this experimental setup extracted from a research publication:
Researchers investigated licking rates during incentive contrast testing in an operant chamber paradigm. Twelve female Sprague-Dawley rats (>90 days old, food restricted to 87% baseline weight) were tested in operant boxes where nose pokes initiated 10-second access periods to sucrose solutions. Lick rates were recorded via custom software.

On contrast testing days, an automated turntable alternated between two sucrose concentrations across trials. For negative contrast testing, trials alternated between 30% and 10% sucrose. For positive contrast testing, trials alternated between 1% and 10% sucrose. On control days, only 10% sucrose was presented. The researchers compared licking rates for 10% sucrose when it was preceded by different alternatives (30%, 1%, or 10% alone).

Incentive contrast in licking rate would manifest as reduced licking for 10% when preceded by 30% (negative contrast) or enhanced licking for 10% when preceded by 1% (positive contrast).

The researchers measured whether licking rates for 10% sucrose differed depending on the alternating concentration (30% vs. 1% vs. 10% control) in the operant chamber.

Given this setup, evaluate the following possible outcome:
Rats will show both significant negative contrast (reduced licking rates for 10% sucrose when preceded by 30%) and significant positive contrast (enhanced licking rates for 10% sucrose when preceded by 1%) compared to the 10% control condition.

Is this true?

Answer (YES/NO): NO